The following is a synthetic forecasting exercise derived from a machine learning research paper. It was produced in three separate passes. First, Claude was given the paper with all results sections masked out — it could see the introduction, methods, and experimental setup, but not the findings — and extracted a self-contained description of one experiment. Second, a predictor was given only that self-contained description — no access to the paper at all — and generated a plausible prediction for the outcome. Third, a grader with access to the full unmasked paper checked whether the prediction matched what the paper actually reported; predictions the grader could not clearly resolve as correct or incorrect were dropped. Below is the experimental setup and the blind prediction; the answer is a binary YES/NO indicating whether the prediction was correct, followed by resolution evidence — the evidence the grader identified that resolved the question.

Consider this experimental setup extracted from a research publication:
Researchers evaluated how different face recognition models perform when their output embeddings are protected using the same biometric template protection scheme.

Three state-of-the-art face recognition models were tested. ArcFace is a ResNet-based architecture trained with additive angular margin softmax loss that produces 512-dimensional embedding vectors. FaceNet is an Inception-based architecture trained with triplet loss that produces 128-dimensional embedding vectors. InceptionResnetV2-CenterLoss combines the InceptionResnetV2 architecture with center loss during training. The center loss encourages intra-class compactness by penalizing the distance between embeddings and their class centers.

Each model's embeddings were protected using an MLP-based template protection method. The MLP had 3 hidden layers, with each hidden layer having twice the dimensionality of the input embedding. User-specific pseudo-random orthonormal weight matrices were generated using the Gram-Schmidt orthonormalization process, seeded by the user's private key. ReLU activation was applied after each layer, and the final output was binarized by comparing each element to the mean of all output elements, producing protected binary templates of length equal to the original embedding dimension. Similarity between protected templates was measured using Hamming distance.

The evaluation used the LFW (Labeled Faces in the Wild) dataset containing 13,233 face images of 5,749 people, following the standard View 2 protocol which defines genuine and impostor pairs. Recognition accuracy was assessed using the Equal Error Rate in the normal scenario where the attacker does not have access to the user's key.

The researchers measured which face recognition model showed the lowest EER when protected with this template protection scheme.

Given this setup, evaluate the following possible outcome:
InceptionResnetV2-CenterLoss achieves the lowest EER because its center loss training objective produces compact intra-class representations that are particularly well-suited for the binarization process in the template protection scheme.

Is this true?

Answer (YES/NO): YES